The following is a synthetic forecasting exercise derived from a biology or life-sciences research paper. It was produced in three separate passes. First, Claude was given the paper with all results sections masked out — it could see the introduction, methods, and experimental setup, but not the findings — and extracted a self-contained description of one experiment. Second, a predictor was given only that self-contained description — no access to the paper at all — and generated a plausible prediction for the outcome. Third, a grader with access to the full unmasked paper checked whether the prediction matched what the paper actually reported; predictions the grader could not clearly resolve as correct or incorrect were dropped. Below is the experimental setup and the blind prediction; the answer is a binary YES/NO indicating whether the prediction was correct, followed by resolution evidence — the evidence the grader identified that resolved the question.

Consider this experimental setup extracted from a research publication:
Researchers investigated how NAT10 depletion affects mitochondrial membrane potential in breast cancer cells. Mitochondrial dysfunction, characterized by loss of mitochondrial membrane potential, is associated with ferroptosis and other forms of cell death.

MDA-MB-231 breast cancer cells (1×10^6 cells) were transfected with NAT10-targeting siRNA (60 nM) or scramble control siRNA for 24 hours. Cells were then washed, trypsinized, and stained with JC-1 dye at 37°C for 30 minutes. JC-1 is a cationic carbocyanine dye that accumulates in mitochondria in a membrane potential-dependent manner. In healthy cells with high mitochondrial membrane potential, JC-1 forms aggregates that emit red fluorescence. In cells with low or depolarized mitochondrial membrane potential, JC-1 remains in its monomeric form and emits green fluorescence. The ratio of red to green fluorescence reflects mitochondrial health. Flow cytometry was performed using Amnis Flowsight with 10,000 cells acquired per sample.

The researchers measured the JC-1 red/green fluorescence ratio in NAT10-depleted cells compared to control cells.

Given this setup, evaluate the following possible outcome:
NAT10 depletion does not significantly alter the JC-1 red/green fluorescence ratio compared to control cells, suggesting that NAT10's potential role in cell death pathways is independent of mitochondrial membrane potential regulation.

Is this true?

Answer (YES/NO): NO